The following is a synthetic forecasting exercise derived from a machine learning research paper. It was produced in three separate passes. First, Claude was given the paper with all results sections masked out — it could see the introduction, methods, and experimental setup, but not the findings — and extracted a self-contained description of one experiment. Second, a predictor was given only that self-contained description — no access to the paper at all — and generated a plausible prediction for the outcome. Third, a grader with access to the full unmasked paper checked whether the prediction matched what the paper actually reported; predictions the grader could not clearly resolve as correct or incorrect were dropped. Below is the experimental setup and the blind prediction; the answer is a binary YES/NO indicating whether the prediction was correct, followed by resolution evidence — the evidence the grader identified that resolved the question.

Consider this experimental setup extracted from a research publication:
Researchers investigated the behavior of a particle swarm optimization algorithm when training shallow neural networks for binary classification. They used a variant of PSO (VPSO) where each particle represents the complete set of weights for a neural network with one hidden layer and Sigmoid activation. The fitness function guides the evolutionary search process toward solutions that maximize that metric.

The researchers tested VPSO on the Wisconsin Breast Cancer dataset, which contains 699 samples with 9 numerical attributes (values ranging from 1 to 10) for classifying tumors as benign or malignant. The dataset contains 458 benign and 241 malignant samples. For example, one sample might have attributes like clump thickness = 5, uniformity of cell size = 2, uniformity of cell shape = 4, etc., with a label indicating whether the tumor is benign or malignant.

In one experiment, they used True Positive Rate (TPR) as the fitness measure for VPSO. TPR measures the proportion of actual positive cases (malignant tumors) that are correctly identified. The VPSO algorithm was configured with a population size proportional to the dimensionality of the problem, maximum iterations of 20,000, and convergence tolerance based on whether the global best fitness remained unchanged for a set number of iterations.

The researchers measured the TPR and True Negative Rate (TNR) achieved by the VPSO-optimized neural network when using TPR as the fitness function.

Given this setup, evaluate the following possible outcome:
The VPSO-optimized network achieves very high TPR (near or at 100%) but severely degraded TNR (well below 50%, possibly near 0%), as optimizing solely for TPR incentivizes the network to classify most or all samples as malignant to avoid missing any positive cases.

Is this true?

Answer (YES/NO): YES